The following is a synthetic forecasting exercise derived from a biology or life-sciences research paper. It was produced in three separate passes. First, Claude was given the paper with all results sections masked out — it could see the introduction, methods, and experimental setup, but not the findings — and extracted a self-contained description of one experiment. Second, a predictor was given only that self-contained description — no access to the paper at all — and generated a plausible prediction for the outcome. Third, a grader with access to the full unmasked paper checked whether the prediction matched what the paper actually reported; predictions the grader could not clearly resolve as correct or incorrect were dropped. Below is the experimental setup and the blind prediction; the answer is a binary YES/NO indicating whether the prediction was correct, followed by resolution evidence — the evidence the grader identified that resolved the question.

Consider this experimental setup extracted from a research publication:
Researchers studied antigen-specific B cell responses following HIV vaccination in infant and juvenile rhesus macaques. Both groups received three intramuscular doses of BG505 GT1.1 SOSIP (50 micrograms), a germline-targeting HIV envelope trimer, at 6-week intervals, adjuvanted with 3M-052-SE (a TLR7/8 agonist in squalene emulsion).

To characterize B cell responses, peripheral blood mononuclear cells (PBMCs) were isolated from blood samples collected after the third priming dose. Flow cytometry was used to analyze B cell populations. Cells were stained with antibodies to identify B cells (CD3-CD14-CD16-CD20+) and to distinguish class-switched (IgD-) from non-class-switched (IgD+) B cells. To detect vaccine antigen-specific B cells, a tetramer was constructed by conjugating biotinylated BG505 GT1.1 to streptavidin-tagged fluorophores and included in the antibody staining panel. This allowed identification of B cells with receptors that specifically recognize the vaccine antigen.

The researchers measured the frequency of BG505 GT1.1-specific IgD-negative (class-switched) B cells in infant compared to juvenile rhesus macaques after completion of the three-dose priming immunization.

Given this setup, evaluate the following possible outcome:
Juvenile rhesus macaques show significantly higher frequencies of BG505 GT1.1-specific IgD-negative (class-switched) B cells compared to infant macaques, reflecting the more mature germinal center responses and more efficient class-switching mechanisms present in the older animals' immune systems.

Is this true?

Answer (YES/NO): NO